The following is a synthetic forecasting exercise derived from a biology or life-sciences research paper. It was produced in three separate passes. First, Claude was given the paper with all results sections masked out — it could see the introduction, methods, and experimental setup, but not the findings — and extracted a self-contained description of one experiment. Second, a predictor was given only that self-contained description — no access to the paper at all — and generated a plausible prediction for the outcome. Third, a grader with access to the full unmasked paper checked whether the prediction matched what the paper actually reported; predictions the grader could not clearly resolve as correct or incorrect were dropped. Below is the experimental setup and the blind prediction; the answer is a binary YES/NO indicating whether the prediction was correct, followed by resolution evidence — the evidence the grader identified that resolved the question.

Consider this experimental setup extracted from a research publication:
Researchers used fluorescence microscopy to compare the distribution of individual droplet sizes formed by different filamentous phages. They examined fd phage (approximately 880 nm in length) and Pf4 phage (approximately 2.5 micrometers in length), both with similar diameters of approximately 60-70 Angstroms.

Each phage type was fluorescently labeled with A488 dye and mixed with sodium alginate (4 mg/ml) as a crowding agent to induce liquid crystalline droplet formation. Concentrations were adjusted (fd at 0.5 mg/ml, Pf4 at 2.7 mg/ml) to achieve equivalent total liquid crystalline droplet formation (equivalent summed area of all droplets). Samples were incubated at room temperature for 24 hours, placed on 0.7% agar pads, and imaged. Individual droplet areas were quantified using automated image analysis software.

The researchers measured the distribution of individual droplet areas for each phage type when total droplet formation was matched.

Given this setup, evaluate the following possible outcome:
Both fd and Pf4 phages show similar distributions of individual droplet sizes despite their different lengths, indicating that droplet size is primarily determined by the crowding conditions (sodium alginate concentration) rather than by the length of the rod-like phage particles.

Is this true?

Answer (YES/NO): NO